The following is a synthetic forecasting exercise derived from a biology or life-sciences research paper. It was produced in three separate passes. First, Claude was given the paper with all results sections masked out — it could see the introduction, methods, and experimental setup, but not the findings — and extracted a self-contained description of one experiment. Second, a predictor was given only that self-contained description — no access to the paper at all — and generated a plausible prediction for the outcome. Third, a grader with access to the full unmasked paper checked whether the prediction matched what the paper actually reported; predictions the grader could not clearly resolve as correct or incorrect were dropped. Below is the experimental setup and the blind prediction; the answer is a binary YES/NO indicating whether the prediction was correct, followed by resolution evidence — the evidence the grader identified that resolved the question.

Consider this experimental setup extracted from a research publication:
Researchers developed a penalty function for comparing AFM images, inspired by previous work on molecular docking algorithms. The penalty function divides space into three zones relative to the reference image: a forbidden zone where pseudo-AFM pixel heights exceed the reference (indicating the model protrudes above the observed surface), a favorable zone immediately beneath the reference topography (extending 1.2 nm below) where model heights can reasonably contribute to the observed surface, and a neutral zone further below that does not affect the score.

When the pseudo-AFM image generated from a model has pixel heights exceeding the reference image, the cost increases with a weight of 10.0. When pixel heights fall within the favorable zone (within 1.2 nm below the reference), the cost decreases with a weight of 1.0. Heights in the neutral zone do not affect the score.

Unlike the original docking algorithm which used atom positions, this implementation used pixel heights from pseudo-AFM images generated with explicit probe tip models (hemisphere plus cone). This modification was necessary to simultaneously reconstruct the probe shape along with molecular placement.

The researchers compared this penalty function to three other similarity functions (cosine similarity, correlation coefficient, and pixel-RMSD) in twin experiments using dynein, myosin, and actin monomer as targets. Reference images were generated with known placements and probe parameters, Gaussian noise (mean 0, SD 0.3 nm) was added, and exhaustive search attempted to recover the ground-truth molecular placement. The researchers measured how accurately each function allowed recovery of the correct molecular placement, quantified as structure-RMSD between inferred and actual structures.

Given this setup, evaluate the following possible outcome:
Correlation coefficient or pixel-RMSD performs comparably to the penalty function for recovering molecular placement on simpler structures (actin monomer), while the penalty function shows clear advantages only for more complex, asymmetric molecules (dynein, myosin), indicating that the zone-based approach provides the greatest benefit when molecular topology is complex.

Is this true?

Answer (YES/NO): NO